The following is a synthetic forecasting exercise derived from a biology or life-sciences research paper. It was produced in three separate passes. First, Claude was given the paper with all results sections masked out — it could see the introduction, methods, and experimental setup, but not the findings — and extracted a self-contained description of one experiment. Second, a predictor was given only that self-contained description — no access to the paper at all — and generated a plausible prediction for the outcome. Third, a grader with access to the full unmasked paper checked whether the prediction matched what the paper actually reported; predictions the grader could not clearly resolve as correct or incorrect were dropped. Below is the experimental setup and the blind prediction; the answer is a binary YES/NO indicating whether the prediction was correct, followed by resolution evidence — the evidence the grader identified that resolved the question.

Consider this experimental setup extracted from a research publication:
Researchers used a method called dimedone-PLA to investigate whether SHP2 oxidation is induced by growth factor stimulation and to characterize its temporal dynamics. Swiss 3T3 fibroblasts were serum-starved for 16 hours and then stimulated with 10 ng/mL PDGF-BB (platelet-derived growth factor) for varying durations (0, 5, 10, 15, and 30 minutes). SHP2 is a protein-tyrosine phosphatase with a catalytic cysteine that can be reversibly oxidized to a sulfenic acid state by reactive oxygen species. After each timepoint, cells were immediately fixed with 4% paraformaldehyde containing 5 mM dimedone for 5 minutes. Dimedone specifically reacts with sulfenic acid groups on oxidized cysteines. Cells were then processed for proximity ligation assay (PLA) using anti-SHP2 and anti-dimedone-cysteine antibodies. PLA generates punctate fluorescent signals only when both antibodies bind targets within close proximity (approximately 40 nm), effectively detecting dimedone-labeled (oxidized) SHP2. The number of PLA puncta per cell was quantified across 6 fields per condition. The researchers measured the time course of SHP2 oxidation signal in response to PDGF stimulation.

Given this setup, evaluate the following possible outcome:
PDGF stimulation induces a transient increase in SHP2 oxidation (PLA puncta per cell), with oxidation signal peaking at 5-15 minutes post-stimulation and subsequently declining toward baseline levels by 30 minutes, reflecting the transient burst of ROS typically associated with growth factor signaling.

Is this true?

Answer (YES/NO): NO